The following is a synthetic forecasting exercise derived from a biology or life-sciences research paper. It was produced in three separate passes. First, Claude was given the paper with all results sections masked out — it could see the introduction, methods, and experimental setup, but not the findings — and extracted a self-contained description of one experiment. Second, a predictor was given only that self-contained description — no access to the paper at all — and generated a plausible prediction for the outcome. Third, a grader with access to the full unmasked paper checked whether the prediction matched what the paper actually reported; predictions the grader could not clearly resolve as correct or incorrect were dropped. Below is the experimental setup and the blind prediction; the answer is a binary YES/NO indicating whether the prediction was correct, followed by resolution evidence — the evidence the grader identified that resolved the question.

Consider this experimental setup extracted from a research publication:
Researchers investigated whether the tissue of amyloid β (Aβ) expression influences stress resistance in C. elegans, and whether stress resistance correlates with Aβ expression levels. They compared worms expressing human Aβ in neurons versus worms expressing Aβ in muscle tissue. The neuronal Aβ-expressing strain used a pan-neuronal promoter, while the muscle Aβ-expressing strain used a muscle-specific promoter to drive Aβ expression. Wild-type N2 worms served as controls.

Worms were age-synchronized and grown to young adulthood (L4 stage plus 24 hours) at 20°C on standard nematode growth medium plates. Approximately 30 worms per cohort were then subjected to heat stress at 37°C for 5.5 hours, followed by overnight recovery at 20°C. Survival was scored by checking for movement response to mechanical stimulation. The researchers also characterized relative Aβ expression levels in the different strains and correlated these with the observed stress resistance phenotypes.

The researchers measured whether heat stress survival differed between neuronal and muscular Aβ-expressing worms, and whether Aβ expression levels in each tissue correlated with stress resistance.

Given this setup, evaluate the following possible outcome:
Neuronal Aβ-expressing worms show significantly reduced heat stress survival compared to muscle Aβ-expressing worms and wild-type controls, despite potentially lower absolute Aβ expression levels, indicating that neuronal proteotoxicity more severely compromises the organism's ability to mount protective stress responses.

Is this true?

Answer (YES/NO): NO